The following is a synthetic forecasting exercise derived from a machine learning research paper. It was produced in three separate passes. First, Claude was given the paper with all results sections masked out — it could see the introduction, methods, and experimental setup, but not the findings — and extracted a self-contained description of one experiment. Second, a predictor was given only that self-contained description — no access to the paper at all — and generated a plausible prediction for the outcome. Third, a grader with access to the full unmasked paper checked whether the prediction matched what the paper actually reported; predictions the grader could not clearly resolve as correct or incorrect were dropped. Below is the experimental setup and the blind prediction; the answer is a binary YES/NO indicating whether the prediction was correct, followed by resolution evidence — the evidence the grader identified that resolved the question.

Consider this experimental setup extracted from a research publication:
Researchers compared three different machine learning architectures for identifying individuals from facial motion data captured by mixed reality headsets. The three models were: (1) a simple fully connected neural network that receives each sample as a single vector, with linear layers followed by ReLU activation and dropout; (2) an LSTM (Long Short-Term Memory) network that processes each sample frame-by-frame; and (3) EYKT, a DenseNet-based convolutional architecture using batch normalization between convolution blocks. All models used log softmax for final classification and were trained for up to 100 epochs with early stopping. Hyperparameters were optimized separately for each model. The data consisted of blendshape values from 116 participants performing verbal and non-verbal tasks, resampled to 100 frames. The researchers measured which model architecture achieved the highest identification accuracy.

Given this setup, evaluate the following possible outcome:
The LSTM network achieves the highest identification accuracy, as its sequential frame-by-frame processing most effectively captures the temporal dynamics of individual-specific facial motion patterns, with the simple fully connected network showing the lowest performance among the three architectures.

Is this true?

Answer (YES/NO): NO